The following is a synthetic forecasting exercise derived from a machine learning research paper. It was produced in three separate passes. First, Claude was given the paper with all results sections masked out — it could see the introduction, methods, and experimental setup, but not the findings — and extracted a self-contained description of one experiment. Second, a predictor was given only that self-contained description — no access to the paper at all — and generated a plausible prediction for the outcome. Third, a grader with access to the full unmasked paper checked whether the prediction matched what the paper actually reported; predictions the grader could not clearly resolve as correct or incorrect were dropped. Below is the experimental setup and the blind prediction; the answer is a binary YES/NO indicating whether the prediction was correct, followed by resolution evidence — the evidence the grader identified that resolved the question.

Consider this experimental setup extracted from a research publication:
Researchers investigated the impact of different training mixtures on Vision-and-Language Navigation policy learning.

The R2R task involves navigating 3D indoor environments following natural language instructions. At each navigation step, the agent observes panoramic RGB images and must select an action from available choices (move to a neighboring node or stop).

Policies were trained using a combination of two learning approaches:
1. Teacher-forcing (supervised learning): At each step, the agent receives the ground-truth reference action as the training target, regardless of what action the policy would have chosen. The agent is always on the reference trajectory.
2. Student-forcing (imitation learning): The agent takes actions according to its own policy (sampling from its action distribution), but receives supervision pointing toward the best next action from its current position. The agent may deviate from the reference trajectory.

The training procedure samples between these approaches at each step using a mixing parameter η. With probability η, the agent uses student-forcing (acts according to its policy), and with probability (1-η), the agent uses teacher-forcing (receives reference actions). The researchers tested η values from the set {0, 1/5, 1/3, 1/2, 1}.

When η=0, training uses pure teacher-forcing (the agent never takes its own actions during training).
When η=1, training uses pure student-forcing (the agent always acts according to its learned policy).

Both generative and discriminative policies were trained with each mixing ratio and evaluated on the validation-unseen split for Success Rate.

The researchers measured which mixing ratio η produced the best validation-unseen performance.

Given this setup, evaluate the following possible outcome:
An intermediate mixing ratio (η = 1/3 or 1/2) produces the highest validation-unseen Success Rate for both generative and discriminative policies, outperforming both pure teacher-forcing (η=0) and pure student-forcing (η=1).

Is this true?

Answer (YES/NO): YES